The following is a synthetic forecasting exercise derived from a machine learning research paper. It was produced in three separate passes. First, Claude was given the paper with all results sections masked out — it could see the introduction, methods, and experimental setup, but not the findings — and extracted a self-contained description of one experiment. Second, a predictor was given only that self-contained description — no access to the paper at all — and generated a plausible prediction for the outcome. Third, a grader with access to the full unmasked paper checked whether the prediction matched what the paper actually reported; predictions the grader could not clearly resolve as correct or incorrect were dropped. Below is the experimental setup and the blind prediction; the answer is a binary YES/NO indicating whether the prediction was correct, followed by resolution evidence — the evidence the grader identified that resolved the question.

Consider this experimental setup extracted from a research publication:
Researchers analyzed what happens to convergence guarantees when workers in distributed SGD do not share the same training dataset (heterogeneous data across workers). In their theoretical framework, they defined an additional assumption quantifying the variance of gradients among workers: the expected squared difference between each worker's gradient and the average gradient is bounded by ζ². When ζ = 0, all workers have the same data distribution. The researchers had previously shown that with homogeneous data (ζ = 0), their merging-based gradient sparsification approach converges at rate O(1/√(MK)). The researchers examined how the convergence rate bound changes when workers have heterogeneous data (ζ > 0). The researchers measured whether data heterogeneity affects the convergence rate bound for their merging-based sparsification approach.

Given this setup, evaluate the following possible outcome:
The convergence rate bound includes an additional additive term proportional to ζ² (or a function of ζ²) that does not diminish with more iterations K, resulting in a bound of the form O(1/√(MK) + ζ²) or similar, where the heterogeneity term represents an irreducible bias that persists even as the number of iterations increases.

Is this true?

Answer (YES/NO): NO